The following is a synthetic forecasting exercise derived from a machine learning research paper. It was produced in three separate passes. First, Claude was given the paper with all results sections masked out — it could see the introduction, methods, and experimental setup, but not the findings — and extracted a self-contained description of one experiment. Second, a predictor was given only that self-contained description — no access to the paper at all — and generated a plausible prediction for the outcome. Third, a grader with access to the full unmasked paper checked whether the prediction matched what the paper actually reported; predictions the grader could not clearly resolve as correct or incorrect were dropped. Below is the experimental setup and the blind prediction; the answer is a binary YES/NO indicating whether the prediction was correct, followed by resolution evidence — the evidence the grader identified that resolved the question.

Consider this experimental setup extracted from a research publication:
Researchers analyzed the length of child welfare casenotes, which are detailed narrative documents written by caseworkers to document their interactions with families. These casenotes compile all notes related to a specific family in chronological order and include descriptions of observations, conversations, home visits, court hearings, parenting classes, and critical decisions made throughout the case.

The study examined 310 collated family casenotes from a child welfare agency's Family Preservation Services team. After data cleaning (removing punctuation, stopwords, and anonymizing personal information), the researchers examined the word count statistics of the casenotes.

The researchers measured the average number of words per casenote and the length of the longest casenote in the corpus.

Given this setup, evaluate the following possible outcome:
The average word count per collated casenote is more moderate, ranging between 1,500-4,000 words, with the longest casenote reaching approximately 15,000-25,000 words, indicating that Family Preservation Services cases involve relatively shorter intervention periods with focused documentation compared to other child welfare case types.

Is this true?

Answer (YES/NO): NO